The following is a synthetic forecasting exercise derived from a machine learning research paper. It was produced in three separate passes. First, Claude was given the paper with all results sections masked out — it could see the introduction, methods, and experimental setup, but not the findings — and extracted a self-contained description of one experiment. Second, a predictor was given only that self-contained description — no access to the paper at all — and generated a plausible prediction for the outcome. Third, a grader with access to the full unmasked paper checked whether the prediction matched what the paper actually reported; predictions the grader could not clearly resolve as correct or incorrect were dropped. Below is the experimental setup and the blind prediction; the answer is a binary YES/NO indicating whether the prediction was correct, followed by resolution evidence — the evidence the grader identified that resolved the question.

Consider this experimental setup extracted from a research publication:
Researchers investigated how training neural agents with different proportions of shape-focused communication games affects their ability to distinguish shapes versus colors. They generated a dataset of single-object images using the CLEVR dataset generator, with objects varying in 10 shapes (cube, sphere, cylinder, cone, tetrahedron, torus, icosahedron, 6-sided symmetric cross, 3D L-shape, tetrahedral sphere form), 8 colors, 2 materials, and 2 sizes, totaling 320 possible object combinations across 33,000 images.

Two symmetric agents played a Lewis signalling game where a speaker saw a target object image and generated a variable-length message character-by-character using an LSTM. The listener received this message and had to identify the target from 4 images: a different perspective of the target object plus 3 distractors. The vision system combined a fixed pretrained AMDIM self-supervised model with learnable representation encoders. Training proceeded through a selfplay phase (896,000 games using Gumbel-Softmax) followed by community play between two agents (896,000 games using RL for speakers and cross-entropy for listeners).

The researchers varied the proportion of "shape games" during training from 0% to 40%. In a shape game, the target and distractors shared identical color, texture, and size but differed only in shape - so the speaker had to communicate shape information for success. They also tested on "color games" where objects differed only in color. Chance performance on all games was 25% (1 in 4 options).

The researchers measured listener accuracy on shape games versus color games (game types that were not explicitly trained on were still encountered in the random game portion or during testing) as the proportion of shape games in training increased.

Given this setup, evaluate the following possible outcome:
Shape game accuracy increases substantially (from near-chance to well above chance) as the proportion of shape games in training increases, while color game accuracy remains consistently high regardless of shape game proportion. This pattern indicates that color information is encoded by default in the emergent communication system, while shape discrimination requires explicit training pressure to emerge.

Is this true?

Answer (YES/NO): NO